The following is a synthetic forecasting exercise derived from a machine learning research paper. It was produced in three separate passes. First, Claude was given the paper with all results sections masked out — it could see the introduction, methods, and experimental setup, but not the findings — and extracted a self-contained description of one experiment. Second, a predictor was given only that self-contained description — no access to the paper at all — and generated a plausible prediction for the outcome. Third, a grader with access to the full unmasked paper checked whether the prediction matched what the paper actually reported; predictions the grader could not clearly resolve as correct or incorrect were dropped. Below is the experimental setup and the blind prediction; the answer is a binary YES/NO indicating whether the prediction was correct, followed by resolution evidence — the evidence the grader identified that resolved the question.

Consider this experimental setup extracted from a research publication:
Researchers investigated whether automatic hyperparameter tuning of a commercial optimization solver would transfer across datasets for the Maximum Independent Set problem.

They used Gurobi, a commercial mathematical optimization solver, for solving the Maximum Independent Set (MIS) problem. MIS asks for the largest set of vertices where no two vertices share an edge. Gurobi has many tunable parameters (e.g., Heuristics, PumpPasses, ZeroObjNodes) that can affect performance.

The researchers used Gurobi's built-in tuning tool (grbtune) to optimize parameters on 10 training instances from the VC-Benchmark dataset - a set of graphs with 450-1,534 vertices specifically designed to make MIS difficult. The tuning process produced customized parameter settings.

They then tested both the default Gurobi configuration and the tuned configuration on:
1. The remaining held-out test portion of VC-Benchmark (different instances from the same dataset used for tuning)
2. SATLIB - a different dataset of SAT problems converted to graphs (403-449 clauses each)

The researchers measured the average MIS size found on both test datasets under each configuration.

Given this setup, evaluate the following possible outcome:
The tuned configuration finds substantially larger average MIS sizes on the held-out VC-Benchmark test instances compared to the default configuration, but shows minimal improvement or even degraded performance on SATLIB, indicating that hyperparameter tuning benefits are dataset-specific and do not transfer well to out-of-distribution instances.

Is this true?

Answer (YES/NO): NO